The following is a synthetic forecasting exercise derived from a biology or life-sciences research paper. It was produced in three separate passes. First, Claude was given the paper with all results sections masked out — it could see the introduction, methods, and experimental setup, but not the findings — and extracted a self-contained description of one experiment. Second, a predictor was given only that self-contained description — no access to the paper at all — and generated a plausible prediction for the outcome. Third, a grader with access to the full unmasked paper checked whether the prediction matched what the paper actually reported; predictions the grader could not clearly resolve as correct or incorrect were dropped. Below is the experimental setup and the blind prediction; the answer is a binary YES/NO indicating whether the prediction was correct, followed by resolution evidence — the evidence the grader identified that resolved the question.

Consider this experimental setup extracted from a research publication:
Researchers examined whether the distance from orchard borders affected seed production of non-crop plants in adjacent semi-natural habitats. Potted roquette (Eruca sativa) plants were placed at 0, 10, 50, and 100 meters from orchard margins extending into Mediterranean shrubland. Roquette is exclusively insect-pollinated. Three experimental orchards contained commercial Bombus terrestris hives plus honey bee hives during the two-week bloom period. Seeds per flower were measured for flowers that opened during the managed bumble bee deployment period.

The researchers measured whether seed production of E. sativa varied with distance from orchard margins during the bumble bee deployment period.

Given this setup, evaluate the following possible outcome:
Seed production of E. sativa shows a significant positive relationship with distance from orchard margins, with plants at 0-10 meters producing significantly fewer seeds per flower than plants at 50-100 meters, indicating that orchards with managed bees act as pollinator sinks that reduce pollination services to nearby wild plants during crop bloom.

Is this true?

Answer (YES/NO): NO